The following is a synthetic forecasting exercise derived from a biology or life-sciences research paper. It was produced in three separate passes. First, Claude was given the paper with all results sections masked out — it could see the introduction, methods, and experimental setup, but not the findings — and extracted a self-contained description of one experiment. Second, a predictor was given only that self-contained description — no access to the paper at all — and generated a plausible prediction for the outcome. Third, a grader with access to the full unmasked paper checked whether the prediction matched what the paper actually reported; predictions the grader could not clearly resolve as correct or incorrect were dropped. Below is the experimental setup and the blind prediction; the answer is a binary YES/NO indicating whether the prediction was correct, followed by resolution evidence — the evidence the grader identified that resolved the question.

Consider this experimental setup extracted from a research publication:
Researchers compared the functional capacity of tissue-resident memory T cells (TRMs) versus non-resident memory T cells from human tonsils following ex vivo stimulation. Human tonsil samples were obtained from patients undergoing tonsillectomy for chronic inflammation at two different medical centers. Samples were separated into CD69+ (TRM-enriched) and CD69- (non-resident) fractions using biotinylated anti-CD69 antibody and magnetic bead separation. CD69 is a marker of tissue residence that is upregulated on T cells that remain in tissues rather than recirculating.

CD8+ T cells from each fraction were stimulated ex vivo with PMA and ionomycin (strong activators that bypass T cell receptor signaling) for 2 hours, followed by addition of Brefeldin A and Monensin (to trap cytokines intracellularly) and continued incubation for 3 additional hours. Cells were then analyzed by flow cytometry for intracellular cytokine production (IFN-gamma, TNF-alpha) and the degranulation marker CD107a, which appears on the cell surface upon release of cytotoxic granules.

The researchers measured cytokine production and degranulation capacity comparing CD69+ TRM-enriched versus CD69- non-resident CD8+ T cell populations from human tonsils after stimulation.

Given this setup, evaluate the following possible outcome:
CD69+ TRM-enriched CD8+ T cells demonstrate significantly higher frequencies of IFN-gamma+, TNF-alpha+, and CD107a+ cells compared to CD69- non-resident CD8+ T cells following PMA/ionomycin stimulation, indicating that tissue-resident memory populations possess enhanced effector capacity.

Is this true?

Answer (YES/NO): NO